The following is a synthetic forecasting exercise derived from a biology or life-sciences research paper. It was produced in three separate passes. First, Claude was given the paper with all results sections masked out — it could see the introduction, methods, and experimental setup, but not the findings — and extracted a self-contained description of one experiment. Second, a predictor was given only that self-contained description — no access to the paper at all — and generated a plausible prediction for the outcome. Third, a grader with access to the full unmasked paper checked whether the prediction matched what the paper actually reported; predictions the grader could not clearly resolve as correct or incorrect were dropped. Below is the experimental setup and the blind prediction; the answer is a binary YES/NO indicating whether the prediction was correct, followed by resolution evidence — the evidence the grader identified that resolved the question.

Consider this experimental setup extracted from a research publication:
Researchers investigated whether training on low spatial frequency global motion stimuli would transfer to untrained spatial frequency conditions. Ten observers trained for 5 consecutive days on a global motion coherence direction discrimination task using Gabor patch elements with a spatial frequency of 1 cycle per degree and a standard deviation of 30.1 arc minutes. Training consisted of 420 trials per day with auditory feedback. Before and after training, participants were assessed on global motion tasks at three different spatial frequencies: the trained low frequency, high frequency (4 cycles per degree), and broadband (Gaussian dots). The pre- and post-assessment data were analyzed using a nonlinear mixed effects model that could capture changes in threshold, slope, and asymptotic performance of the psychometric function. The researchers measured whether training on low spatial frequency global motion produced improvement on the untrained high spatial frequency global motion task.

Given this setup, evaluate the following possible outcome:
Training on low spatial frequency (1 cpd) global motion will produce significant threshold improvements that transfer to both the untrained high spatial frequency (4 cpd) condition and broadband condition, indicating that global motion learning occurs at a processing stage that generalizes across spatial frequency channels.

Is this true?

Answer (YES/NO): NO